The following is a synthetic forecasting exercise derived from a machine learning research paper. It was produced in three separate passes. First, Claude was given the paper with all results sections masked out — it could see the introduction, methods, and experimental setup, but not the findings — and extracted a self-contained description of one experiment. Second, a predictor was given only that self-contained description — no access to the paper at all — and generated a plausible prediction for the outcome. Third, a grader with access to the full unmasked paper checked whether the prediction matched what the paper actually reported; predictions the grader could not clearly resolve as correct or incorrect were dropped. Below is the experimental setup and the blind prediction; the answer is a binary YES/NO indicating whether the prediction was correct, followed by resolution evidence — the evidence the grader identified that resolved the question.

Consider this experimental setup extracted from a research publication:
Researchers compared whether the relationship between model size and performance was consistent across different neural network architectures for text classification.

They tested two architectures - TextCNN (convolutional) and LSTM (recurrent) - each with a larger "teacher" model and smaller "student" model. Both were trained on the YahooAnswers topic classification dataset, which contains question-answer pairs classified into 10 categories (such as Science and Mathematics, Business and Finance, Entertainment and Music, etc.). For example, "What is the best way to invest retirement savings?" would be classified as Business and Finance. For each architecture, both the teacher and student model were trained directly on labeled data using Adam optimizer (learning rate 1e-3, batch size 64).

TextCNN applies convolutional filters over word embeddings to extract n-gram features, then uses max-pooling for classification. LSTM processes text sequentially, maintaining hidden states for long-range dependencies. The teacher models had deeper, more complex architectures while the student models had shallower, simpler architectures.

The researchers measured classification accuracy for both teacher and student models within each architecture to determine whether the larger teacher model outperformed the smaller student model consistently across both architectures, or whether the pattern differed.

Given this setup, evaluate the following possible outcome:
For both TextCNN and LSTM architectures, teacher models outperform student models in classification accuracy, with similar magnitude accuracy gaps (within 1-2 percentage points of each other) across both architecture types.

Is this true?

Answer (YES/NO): NO